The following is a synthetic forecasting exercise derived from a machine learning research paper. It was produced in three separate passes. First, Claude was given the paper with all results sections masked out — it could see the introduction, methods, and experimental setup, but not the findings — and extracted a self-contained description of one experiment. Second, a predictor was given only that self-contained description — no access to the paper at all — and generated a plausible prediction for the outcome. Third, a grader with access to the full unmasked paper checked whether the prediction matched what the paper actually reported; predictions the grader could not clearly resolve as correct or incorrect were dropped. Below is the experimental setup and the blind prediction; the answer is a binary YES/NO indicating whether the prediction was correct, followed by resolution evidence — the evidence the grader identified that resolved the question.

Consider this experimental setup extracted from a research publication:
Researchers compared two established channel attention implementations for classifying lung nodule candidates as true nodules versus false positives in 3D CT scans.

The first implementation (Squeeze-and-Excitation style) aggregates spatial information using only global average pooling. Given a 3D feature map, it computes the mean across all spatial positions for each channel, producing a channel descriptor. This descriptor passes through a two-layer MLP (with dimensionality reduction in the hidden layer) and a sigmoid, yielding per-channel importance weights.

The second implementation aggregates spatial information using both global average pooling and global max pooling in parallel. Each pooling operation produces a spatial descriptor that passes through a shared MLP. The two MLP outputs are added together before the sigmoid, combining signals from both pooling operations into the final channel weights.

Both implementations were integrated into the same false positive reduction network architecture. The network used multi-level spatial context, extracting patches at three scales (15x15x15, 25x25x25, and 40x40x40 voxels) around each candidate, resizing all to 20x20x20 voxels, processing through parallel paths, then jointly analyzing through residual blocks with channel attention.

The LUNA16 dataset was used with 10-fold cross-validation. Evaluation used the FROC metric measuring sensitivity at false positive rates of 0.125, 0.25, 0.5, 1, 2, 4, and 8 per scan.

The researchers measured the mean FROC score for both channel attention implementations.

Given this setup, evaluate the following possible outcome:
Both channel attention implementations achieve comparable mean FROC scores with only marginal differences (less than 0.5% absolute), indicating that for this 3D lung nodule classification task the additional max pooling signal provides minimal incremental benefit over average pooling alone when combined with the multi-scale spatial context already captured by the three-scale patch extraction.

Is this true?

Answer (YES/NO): NO